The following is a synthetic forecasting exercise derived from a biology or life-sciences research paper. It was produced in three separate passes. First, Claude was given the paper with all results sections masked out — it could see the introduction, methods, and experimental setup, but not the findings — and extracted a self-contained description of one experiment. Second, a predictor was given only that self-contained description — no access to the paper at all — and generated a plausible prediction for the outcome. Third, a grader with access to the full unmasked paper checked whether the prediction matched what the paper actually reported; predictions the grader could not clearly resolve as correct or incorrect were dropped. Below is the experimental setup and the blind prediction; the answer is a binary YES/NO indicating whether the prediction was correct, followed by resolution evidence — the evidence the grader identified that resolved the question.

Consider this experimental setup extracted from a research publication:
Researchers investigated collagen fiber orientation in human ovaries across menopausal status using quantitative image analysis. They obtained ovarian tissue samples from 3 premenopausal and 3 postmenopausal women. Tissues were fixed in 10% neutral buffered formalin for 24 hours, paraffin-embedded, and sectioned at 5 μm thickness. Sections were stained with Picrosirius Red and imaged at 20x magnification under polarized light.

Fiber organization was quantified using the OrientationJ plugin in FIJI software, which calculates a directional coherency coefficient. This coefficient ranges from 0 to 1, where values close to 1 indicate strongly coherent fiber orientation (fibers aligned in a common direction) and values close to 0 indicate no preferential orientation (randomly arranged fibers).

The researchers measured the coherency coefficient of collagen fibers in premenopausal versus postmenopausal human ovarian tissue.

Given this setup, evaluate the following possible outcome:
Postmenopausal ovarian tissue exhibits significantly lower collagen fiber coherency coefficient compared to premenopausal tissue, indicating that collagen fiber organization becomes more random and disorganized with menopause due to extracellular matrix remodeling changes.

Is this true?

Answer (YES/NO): NO